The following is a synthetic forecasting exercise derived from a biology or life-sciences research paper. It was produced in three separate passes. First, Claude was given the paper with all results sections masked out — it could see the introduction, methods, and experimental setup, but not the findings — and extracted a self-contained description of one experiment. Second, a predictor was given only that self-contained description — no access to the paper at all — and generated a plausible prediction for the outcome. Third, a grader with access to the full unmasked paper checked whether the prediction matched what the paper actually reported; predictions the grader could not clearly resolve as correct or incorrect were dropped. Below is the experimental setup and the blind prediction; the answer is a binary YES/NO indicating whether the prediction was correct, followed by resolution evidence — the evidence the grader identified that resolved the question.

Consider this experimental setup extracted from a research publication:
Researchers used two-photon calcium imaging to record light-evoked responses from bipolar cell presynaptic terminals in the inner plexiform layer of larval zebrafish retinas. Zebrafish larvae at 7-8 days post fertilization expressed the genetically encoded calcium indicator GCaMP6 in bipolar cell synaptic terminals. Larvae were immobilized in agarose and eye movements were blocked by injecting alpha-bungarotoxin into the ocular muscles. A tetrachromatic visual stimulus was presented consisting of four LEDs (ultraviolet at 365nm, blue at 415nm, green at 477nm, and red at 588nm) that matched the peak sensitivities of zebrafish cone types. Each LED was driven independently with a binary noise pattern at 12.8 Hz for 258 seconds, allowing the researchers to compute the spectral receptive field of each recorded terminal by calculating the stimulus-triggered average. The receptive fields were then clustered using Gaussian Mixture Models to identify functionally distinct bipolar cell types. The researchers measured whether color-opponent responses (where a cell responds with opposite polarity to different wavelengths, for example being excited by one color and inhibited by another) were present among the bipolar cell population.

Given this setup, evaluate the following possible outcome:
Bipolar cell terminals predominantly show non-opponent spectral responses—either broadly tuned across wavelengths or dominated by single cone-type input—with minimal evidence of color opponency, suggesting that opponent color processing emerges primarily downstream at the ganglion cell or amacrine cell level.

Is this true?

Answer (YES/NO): NO